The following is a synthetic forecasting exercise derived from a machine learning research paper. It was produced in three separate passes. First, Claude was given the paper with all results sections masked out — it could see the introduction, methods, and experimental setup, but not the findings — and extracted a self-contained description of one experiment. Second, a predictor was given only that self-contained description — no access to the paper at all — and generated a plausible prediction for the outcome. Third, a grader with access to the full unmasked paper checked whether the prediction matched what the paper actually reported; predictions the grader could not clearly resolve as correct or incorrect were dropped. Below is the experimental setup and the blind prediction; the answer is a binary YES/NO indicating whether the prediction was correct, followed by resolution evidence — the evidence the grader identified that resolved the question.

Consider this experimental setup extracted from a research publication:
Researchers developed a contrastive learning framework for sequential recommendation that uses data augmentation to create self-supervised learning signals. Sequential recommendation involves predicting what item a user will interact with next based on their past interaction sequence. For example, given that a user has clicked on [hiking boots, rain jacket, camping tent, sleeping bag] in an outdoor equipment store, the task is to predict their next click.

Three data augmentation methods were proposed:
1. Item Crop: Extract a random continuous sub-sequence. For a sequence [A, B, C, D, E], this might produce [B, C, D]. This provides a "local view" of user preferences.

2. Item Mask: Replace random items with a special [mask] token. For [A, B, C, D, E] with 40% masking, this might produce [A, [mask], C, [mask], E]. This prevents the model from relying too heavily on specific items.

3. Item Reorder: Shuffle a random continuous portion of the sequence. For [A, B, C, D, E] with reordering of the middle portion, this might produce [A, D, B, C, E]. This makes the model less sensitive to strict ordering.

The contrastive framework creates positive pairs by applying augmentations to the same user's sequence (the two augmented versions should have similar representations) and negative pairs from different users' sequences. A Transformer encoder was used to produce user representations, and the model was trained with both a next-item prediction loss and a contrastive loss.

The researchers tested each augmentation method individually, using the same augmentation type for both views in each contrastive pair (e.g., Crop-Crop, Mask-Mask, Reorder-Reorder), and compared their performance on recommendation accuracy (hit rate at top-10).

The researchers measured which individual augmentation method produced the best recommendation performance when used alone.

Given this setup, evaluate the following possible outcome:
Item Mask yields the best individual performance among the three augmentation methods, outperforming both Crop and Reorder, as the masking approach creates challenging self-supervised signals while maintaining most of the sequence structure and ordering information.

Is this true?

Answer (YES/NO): NO